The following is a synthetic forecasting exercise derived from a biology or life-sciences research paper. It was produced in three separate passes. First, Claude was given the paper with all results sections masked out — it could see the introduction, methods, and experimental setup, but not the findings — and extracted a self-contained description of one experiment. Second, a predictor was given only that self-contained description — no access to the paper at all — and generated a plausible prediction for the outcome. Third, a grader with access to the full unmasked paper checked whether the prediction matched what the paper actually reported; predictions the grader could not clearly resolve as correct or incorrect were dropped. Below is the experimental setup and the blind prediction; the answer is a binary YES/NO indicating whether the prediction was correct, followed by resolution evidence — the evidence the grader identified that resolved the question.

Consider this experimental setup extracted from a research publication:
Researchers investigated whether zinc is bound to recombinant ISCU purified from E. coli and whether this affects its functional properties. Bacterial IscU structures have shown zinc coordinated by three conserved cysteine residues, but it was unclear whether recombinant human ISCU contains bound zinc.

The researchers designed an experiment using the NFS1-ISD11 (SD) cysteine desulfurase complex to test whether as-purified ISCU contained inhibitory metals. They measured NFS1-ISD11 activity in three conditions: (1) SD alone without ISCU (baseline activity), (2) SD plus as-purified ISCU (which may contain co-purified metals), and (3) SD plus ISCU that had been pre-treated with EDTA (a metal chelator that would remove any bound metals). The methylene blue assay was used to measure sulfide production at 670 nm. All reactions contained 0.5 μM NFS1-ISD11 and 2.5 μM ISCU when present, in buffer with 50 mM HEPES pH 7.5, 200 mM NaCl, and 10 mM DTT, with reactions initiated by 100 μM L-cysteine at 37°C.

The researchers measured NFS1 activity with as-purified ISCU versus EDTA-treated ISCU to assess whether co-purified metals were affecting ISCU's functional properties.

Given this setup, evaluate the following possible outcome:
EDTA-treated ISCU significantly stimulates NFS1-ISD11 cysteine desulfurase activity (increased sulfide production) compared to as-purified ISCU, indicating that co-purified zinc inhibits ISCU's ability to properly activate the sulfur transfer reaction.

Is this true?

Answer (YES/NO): YES